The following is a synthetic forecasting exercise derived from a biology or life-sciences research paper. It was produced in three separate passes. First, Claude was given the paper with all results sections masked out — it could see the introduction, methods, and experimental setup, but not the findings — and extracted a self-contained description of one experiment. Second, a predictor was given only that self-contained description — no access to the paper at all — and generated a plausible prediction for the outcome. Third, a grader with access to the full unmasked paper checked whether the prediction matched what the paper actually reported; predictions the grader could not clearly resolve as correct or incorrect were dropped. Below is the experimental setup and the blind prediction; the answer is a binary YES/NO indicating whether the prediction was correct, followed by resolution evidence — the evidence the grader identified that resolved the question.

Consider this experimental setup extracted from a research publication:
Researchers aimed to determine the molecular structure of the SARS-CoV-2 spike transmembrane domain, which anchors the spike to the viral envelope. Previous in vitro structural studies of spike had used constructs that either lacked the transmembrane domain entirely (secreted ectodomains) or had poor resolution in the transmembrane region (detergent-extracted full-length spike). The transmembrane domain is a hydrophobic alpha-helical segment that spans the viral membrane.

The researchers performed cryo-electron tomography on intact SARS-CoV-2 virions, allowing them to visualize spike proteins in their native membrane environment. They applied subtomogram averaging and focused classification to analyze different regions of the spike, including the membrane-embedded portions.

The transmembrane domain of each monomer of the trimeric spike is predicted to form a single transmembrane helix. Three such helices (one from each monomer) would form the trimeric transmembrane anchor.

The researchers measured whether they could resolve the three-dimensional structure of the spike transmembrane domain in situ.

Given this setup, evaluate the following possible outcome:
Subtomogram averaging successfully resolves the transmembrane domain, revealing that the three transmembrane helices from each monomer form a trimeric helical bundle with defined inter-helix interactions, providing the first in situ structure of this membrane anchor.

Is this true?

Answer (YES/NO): NO